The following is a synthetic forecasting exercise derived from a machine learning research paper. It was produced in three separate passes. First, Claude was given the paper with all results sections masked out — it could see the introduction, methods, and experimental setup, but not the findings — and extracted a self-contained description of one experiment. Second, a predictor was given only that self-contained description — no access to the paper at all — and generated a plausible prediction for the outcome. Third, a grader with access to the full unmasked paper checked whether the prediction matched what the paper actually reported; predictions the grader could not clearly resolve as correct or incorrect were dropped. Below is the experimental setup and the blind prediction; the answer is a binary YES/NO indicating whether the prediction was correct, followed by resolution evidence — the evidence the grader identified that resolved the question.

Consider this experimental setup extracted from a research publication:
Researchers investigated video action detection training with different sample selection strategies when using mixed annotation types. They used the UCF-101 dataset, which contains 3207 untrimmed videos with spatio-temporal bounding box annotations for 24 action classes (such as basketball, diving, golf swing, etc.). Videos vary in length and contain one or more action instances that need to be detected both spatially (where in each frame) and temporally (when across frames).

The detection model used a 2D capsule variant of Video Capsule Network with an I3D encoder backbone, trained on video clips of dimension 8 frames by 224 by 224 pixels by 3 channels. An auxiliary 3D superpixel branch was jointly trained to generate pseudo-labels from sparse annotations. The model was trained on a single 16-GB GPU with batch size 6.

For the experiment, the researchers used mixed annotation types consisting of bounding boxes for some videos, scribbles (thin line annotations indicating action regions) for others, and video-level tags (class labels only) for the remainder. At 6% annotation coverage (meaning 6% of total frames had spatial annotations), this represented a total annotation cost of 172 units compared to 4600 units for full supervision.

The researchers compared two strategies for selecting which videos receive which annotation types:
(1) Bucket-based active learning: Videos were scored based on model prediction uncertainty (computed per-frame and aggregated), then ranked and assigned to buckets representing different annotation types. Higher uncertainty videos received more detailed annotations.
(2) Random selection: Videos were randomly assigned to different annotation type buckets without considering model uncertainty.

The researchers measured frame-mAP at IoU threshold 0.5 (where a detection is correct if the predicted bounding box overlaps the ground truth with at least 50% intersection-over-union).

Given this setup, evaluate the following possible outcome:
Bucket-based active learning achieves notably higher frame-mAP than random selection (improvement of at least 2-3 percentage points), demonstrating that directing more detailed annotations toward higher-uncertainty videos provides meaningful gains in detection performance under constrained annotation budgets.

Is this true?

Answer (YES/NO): YES